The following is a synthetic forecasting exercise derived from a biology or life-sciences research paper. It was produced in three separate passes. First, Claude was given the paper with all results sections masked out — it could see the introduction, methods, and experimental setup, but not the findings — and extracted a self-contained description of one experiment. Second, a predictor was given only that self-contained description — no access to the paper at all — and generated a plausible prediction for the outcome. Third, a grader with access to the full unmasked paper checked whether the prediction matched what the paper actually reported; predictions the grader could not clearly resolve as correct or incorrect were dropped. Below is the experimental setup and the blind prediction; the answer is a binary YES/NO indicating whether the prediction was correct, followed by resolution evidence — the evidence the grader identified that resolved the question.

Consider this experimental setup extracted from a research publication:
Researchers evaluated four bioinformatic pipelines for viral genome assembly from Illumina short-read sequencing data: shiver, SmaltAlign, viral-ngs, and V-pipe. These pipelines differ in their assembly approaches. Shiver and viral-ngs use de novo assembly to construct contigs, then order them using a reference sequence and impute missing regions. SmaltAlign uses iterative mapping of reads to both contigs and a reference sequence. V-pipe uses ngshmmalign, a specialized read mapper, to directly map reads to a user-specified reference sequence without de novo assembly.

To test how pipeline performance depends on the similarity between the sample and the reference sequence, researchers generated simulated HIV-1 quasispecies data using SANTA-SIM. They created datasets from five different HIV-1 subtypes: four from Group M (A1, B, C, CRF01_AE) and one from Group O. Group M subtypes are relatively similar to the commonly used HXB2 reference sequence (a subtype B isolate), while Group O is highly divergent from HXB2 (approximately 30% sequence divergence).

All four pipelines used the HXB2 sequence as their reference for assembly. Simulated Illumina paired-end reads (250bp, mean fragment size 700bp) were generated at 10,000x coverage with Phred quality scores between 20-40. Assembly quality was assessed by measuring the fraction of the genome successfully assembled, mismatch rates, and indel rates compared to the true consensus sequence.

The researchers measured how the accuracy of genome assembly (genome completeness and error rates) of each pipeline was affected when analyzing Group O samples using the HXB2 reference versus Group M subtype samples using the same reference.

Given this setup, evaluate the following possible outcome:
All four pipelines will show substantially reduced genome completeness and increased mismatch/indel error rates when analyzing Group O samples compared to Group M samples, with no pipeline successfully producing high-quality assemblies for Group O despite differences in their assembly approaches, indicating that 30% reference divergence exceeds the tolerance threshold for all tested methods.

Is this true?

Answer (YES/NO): NO